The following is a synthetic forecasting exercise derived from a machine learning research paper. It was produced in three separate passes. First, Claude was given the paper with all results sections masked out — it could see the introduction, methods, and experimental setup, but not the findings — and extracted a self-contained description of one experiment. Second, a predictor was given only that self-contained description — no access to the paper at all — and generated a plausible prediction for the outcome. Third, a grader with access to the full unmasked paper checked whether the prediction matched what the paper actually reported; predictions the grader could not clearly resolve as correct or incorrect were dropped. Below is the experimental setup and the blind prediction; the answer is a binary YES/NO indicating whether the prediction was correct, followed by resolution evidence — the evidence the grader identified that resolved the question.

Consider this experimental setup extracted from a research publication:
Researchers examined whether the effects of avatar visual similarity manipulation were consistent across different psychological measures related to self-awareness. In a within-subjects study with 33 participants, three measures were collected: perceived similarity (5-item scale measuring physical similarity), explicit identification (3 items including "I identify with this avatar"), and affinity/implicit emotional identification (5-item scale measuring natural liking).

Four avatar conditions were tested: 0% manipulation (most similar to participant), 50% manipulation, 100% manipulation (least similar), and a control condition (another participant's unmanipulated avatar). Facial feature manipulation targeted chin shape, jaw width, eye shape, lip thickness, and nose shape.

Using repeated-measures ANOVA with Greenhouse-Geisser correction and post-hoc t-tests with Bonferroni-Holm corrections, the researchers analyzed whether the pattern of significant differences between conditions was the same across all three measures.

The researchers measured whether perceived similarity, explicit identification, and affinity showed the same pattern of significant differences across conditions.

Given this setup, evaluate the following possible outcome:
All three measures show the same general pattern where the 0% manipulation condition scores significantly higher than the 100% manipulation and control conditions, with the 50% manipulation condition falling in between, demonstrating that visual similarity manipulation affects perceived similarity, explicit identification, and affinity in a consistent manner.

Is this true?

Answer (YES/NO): YES